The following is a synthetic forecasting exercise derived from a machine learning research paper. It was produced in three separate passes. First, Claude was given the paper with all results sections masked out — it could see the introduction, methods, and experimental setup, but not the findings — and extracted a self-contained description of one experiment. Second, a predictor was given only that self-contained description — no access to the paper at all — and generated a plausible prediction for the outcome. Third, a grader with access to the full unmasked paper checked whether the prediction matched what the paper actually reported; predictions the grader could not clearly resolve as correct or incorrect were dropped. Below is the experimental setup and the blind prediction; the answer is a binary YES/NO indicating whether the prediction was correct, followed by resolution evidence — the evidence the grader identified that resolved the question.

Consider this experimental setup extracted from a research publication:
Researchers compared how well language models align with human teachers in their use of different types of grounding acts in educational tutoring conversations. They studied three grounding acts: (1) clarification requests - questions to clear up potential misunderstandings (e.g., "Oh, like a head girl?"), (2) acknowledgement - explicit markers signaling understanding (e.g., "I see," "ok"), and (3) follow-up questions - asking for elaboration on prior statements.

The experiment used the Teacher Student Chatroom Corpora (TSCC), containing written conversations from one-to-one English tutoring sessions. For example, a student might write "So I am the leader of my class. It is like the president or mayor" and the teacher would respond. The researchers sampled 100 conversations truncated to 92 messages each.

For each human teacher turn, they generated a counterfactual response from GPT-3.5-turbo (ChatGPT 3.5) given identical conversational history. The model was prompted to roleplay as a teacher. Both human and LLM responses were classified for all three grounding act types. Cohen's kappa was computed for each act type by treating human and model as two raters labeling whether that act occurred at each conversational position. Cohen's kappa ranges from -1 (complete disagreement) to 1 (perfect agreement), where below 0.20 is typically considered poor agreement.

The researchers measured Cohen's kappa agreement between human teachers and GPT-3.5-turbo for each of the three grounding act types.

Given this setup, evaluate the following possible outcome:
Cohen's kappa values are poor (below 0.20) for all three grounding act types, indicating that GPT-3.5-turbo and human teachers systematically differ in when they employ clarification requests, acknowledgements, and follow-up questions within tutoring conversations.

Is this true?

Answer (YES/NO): YES